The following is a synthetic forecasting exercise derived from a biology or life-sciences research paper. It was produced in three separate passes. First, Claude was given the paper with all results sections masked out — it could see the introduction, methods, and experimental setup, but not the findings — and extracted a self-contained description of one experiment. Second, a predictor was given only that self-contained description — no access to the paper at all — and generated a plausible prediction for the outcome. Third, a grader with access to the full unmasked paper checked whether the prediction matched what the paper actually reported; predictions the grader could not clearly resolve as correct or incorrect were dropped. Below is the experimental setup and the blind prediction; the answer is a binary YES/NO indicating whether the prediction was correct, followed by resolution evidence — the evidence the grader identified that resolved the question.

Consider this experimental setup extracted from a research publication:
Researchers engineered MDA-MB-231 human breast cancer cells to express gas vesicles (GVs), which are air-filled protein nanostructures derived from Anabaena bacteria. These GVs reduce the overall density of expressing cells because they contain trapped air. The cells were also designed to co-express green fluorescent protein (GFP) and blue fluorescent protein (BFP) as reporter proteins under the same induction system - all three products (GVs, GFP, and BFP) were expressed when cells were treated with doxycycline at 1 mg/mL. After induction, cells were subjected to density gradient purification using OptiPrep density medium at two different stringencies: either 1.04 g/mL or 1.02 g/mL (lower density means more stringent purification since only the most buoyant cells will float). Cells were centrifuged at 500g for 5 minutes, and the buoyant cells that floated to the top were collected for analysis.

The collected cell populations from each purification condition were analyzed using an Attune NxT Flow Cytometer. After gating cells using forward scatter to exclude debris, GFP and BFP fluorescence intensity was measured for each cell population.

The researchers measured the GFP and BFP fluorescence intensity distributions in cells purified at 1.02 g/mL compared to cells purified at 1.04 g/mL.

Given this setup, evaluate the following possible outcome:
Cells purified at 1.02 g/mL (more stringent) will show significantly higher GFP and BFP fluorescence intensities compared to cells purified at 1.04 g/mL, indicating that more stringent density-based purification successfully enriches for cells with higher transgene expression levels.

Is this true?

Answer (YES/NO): NO